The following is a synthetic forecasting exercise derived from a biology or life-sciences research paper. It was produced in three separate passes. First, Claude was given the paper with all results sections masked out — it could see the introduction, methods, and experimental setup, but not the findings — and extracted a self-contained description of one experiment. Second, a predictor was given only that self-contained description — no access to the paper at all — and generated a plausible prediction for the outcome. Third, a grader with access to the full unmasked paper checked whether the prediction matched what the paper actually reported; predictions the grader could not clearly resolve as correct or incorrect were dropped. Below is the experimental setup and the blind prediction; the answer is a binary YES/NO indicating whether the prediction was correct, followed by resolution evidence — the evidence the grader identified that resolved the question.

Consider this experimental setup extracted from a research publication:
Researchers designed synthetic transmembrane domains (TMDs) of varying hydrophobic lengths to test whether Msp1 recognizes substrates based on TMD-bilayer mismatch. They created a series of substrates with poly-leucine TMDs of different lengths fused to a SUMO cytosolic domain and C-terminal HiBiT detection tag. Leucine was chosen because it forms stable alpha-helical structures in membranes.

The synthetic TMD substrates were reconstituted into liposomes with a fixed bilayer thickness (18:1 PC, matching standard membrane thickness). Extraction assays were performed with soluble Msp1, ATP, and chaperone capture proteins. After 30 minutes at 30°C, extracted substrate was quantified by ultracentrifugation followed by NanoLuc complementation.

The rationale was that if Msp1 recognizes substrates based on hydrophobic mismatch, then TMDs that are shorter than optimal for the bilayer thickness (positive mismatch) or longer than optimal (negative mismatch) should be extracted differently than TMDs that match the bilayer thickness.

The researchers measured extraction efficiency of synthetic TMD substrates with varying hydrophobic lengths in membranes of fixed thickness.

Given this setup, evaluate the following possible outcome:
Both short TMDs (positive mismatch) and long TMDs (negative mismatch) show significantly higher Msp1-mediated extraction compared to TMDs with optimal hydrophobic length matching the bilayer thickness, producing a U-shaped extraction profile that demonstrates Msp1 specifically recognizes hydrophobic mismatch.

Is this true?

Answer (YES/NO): NO